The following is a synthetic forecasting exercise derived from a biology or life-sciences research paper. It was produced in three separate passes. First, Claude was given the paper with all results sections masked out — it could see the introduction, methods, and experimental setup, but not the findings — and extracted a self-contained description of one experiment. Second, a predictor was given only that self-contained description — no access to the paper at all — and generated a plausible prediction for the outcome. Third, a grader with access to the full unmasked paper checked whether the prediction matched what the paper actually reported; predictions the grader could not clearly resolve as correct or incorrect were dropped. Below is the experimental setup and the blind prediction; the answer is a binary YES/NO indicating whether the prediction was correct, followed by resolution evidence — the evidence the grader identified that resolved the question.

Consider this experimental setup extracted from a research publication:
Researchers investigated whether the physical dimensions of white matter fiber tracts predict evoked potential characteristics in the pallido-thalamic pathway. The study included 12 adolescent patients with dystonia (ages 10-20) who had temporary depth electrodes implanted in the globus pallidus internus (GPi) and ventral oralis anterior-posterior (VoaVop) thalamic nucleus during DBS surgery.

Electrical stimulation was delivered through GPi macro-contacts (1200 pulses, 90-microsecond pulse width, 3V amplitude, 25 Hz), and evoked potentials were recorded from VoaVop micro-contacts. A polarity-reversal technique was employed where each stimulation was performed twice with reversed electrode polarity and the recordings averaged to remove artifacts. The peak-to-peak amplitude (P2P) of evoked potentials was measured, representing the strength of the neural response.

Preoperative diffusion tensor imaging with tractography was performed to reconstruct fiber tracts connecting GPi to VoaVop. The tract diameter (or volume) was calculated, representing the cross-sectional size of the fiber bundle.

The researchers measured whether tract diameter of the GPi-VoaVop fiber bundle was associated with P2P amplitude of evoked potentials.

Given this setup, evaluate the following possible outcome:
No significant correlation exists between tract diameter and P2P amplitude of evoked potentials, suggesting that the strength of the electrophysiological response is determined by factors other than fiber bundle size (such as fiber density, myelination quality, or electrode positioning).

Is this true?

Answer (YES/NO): NO